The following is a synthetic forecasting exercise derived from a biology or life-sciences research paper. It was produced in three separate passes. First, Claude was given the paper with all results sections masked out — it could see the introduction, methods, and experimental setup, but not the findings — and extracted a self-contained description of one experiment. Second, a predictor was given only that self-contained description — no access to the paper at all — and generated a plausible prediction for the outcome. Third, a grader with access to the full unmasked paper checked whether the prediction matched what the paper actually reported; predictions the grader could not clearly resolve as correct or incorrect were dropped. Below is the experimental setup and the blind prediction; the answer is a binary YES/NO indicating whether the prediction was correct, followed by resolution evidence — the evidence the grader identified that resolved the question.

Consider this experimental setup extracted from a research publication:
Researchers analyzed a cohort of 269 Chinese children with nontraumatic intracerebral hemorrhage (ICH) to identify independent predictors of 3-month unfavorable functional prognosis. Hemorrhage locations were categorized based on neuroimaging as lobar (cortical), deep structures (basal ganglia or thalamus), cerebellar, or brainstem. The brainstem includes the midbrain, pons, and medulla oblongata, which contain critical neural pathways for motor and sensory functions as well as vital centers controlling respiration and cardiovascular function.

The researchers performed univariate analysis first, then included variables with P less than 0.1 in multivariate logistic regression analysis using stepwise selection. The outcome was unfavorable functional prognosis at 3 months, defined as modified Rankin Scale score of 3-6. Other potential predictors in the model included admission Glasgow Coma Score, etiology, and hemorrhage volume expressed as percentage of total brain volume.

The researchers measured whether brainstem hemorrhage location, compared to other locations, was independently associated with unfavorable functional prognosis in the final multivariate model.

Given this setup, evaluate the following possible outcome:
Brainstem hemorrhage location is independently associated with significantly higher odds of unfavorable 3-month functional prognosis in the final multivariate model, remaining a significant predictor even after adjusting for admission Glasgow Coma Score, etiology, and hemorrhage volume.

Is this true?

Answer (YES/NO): YES